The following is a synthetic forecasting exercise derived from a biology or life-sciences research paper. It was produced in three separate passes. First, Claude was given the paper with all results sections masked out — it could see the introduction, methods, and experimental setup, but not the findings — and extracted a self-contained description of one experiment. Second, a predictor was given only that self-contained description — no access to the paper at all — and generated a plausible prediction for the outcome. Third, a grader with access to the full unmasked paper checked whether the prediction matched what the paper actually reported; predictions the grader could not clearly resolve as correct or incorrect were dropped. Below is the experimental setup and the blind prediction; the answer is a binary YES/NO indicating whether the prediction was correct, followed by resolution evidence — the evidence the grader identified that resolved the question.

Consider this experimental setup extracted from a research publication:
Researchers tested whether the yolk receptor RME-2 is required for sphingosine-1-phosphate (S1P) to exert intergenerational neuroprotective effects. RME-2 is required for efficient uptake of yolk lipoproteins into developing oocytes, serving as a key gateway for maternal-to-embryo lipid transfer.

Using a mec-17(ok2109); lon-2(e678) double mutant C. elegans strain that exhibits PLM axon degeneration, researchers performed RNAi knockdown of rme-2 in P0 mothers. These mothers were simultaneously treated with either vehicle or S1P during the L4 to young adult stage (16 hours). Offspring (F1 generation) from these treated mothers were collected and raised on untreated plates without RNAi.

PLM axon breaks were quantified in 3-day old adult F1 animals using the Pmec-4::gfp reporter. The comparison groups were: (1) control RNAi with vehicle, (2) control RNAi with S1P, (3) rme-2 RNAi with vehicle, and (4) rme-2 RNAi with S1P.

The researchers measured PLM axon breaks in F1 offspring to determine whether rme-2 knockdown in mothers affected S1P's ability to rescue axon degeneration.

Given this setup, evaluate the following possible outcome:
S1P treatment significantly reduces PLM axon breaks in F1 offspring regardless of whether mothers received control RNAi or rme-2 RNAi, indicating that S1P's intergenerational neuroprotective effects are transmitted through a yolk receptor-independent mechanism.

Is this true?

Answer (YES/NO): NO